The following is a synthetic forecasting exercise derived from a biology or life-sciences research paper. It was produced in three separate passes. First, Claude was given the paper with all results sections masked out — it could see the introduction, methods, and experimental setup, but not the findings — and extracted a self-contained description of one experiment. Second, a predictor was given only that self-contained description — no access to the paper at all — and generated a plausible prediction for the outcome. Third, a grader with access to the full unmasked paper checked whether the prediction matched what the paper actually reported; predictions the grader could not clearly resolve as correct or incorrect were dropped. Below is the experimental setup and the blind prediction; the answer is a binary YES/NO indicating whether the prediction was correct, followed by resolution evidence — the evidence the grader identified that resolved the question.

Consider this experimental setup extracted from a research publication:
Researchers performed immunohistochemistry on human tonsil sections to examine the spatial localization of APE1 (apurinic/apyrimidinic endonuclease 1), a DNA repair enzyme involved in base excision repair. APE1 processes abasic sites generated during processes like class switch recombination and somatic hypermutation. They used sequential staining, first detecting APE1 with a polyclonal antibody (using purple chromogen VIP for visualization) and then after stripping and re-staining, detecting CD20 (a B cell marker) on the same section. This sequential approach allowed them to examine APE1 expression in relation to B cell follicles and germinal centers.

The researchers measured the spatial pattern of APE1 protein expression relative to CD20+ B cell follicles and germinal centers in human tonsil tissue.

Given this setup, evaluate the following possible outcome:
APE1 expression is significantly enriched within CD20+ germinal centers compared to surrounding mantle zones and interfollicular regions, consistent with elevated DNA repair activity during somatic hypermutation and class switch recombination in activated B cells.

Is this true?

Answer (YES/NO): NO